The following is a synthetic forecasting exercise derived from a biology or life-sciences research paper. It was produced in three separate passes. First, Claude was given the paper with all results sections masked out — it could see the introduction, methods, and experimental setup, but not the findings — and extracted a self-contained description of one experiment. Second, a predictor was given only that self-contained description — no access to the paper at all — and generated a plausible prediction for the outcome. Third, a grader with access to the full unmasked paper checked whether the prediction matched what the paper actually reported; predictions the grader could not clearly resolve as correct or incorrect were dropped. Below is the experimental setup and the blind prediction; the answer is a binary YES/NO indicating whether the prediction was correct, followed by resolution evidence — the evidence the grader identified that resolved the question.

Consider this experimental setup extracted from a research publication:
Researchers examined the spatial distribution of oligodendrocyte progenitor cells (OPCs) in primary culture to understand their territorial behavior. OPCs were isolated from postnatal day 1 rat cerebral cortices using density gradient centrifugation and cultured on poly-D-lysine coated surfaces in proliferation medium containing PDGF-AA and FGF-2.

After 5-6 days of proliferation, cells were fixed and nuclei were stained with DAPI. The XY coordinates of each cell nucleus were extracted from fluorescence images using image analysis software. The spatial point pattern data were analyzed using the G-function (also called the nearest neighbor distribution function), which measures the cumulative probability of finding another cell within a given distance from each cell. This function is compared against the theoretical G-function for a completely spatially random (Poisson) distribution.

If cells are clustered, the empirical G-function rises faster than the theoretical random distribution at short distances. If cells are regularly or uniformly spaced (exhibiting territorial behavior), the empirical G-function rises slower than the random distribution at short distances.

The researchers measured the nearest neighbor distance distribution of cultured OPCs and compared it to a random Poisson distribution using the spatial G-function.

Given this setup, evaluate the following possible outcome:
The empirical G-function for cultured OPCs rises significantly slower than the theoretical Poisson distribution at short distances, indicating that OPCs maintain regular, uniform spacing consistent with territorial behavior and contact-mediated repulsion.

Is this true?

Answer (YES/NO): NO